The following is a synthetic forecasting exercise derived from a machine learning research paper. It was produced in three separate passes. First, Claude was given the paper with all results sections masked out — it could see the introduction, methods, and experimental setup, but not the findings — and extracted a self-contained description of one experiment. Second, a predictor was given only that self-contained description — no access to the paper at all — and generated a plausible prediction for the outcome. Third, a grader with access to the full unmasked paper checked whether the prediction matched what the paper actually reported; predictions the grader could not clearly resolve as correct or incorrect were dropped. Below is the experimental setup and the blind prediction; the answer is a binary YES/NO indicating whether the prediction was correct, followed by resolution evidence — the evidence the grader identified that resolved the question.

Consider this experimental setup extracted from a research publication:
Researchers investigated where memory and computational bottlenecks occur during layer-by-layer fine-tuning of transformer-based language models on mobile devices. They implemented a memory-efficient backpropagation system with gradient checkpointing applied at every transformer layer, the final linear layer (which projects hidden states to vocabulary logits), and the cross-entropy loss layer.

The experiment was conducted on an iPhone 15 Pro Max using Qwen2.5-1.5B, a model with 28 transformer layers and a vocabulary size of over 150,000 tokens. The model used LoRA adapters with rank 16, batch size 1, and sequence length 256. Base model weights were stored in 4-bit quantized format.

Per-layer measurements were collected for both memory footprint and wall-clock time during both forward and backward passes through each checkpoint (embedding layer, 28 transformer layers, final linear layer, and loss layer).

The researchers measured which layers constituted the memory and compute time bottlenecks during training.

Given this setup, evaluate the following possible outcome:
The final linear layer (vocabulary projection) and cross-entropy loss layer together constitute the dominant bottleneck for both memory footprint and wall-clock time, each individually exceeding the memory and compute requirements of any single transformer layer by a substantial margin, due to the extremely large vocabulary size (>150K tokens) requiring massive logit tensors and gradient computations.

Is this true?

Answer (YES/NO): NO